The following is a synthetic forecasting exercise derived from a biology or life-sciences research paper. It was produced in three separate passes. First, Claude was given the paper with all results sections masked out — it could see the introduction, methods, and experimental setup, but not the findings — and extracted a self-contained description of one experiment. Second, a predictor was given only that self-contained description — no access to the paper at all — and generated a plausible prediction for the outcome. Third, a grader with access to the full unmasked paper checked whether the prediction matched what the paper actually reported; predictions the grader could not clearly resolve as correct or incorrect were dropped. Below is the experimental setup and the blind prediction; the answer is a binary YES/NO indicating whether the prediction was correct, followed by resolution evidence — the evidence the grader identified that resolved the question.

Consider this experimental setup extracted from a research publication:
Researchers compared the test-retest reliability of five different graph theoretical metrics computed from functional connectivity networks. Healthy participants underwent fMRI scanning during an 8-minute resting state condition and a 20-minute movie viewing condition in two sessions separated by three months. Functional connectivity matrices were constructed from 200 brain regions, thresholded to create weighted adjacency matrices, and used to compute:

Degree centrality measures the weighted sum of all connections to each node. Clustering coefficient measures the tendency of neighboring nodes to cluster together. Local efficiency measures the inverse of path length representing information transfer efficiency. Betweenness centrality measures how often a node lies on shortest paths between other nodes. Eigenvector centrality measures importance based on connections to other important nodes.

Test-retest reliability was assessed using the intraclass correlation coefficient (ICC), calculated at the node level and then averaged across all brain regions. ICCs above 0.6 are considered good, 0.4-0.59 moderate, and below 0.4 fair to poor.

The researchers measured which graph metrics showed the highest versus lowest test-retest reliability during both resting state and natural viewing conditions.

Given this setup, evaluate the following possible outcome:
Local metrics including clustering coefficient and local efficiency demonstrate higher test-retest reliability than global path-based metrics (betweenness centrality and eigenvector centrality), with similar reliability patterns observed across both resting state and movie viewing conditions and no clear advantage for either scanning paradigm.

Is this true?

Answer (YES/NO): NO